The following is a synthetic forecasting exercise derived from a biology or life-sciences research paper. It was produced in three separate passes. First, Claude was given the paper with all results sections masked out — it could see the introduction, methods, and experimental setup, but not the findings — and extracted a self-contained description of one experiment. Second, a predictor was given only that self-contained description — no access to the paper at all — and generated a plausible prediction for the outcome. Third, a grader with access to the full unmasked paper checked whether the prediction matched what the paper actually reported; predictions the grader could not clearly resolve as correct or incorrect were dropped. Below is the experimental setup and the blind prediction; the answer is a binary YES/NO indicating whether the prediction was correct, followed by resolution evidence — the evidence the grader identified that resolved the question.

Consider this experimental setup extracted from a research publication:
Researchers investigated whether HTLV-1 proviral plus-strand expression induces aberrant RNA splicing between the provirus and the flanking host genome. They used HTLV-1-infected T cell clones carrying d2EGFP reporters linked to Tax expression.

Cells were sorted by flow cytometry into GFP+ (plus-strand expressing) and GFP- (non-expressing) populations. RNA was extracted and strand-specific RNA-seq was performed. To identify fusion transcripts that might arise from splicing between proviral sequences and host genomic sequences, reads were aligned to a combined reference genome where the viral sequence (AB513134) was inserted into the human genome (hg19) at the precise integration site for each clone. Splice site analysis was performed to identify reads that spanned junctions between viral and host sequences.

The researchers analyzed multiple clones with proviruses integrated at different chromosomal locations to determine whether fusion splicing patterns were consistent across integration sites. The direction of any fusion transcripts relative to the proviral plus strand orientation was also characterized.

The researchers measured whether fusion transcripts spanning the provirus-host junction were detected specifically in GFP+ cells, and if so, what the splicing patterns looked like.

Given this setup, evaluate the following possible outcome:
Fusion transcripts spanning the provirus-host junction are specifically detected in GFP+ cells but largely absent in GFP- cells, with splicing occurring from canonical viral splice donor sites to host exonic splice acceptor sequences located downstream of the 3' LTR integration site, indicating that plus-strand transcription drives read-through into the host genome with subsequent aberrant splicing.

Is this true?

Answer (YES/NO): YES